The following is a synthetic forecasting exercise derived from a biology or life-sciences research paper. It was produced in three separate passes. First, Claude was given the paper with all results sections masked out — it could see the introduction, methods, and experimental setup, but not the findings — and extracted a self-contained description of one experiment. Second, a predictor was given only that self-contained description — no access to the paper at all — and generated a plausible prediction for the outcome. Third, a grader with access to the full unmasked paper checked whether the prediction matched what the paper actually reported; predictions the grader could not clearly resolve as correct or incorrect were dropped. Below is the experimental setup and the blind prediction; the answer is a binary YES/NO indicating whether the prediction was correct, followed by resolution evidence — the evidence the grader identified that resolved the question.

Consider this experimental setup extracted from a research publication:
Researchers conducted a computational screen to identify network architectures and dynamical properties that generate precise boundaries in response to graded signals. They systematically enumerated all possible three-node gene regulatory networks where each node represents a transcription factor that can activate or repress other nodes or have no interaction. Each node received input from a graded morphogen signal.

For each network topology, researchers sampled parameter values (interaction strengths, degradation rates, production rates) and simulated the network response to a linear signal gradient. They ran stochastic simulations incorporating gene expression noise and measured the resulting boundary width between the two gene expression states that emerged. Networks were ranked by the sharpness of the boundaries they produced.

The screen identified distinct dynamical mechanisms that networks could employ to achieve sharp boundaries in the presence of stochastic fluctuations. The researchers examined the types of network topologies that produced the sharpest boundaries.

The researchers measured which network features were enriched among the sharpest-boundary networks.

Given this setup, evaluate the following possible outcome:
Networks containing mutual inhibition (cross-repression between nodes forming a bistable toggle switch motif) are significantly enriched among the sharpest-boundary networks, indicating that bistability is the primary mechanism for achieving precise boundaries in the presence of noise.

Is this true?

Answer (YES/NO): NO